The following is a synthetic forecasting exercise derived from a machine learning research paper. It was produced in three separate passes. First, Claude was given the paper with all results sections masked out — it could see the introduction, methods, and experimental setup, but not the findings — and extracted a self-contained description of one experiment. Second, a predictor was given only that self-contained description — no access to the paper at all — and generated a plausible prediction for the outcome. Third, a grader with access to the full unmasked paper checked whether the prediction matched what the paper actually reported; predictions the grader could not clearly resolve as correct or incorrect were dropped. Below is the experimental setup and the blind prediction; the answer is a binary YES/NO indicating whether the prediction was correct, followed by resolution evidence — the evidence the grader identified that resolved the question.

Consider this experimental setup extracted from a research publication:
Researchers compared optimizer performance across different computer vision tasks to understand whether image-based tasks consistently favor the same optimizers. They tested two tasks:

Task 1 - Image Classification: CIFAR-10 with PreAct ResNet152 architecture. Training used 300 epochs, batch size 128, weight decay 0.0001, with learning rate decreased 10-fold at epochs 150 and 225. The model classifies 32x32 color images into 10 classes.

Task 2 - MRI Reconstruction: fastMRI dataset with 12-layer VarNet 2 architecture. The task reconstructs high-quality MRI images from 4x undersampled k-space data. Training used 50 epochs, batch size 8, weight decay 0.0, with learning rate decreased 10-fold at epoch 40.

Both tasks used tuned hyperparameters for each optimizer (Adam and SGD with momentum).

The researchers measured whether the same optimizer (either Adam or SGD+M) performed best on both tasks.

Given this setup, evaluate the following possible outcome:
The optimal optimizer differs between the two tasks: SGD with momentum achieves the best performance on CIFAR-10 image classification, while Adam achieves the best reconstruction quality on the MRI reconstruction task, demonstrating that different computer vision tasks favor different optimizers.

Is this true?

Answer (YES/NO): NO